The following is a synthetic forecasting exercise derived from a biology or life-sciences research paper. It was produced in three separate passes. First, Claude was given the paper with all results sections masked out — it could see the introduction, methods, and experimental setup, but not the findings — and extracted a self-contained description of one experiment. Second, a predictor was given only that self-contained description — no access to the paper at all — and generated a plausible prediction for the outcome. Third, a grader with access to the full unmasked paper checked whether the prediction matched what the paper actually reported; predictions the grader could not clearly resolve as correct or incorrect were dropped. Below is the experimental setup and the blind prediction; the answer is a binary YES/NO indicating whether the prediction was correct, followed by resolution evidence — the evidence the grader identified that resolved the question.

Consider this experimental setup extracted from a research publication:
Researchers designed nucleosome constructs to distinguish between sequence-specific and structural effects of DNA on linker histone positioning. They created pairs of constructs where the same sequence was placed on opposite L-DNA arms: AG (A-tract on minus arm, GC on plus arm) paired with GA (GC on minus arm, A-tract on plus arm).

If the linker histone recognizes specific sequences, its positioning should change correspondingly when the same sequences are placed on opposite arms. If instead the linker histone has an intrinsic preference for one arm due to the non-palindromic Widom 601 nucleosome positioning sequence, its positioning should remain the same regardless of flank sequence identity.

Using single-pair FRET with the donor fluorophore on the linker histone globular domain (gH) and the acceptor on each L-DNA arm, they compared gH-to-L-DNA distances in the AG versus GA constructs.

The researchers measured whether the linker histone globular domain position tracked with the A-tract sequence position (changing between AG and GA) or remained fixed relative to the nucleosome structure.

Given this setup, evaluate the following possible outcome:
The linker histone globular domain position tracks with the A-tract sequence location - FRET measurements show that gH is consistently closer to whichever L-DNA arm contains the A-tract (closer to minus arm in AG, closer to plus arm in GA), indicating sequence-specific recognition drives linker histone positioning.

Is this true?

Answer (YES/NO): YES